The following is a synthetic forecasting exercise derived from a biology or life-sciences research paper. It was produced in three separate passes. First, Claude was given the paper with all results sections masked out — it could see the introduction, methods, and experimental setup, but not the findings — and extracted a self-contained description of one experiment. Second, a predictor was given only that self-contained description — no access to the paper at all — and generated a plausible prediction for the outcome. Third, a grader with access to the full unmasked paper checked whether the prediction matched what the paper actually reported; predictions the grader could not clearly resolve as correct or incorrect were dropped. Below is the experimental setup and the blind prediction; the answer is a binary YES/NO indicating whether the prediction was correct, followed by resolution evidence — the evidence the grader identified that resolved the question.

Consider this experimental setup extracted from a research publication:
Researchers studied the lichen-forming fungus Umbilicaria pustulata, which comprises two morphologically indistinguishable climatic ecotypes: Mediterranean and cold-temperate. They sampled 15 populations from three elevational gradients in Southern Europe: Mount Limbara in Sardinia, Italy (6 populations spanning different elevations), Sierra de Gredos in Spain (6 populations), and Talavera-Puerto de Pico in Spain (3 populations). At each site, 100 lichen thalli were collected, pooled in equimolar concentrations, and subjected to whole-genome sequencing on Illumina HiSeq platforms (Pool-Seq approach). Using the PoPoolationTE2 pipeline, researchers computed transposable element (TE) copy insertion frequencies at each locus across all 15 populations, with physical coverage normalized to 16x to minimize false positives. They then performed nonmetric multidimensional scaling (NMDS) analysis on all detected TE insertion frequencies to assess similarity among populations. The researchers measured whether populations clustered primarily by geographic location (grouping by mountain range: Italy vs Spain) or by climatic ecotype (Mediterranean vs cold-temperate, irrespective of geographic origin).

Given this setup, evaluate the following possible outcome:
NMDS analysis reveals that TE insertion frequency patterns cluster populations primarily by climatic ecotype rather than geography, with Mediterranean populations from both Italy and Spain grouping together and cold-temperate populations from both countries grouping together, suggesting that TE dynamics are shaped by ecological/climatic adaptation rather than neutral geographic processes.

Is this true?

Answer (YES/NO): YES